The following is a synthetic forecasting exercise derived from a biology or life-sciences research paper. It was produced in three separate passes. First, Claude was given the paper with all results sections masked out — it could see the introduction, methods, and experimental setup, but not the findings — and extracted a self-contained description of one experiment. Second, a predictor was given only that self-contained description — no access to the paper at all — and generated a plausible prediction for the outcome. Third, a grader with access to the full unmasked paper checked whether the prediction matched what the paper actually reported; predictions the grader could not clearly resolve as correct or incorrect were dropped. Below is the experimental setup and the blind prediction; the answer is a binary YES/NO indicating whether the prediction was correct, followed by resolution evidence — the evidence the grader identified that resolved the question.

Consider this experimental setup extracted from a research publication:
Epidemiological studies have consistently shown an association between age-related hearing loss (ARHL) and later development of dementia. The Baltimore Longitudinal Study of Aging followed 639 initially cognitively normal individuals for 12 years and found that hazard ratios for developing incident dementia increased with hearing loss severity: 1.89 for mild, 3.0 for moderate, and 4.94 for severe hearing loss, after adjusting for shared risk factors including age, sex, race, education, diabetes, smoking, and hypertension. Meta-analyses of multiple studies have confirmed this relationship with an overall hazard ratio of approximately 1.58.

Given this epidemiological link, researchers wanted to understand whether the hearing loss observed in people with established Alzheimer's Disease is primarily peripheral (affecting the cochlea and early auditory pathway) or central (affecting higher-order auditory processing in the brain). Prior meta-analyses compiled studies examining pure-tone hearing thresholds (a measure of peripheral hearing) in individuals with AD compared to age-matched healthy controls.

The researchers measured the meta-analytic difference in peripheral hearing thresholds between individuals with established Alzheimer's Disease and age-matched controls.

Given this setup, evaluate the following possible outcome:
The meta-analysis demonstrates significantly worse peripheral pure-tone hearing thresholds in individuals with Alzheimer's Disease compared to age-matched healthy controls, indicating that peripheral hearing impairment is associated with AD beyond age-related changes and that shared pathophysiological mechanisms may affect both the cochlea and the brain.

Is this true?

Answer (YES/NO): NO